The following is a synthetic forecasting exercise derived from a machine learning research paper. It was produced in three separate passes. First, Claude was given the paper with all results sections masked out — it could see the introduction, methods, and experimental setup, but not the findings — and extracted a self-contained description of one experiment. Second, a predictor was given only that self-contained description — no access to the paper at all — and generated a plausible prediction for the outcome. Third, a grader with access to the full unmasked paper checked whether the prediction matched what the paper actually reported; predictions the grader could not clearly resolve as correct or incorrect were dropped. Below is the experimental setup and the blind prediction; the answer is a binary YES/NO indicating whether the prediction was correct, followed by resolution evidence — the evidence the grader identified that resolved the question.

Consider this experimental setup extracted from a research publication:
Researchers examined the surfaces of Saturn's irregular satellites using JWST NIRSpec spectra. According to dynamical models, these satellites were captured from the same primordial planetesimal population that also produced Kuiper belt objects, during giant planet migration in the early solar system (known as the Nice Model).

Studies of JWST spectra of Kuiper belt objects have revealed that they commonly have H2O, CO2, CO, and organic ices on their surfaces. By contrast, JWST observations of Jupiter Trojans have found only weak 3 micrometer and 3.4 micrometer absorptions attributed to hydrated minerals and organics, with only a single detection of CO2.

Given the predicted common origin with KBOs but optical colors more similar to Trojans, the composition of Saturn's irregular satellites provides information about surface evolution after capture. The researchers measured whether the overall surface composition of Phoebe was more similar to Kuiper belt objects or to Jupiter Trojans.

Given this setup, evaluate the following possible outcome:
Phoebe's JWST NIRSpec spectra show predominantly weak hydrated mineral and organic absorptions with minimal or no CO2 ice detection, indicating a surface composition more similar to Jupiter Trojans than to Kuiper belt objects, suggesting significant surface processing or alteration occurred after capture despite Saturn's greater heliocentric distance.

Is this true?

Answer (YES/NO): NO